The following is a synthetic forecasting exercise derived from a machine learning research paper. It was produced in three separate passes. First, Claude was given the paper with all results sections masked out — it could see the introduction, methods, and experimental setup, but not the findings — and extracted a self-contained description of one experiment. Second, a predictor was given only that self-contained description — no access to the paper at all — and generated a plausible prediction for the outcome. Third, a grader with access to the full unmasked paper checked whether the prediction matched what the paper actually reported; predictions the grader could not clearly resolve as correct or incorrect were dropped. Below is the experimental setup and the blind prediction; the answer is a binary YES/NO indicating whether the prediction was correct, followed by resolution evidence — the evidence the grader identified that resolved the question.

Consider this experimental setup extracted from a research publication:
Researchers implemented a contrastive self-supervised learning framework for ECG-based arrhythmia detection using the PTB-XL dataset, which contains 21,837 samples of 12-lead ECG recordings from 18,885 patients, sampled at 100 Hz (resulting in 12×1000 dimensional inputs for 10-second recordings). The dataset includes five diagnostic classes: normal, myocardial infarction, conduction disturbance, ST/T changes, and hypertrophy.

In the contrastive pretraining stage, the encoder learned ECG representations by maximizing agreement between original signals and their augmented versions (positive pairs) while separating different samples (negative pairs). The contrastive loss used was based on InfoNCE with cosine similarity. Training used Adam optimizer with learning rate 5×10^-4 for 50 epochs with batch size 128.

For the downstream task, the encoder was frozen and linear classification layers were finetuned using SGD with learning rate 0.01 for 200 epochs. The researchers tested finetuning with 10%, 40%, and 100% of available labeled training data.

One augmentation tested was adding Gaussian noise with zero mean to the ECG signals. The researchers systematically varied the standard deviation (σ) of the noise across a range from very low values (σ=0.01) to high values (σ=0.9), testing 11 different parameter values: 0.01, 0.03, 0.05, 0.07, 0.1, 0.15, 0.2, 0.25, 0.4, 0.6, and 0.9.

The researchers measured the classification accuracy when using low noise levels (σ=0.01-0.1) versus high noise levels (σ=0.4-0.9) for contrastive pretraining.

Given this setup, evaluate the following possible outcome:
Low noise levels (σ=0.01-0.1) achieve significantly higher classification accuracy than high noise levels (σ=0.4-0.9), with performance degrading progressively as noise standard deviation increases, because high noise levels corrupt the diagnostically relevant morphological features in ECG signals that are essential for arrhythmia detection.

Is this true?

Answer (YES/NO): NO